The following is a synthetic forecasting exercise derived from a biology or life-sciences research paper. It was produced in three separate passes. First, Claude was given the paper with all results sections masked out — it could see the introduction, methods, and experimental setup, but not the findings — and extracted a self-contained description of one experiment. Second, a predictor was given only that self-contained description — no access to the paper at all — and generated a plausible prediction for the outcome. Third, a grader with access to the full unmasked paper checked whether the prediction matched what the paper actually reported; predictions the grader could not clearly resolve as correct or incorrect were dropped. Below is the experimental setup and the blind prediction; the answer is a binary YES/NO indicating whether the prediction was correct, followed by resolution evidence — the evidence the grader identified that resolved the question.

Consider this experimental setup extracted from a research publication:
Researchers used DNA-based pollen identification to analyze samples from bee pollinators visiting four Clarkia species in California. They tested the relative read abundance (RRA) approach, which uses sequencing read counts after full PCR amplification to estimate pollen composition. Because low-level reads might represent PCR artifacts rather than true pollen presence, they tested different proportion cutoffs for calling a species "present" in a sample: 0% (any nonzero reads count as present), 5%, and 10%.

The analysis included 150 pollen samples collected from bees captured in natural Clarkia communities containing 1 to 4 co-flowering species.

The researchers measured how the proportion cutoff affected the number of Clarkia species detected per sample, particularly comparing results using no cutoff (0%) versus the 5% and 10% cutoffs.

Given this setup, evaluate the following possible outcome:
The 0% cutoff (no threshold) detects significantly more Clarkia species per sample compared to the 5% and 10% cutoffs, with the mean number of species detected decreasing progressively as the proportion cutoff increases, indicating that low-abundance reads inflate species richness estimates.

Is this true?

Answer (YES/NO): YES